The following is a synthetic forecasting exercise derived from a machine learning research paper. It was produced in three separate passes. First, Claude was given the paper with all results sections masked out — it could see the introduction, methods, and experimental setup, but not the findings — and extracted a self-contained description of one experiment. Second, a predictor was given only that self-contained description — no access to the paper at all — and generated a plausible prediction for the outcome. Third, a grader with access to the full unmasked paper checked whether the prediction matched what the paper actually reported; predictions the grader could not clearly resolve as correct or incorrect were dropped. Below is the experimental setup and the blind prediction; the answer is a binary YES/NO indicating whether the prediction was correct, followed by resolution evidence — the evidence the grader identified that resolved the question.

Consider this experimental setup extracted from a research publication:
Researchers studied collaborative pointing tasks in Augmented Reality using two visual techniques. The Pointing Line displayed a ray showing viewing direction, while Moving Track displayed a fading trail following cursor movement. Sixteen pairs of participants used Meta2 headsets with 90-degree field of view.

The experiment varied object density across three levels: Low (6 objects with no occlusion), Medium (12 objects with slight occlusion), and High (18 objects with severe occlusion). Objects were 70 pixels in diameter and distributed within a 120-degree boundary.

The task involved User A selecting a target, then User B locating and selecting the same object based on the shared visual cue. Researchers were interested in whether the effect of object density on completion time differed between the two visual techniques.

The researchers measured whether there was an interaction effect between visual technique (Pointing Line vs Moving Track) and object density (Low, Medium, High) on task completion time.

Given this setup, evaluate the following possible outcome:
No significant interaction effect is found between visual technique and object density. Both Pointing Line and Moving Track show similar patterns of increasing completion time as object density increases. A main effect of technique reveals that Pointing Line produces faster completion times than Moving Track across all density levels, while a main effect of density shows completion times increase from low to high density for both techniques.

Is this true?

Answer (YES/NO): NO